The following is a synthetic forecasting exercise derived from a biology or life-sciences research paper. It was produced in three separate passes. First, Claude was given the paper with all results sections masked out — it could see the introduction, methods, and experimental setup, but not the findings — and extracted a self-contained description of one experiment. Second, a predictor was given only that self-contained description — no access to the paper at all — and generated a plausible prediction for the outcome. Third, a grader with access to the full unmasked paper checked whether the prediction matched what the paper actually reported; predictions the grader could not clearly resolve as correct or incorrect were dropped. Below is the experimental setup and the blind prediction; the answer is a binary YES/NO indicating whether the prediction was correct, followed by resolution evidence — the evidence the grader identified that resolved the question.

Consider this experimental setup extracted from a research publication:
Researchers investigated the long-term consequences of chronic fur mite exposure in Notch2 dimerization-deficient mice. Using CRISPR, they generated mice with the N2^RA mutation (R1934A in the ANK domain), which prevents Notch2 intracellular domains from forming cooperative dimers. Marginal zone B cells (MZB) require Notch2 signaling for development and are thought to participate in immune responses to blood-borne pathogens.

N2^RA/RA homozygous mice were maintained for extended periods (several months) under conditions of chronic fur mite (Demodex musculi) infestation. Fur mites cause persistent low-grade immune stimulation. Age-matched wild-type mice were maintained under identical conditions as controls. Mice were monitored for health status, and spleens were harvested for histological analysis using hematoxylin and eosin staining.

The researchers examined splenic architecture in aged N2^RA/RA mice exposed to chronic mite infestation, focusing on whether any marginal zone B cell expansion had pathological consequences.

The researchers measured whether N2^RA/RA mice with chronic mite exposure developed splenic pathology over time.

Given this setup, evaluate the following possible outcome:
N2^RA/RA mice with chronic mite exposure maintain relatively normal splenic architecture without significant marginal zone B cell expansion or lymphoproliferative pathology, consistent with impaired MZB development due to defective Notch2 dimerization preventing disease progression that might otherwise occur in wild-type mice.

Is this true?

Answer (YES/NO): NO